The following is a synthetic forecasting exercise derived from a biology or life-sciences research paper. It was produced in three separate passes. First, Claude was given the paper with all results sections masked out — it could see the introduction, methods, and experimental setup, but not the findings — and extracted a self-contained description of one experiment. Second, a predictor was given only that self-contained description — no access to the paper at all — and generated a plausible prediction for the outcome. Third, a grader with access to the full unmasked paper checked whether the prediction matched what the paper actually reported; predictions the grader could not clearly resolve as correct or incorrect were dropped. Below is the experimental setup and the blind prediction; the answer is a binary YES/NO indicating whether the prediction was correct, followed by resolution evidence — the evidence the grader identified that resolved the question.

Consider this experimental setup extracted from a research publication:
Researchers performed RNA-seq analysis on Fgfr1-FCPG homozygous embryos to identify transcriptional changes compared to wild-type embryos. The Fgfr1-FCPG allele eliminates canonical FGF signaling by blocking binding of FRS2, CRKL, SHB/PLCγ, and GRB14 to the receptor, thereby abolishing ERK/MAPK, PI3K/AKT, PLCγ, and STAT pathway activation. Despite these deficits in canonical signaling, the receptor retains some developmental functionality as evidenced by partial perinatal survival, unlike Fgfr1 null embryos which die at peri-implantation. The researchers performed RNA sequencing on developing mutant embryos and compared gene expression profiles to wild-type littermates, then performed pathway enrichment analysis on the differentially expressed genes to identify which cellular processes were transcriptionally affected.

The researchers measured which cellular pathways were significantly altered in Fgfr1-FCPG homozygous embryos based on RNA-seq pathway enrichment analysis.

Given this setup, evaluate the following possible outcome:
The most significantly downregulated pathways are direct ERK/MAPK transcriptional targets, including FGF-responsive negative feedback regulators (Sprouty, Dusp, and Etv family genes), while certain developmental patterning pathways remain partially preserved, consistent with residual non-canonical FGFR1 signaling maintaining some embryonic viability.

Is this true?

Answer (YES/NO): NO